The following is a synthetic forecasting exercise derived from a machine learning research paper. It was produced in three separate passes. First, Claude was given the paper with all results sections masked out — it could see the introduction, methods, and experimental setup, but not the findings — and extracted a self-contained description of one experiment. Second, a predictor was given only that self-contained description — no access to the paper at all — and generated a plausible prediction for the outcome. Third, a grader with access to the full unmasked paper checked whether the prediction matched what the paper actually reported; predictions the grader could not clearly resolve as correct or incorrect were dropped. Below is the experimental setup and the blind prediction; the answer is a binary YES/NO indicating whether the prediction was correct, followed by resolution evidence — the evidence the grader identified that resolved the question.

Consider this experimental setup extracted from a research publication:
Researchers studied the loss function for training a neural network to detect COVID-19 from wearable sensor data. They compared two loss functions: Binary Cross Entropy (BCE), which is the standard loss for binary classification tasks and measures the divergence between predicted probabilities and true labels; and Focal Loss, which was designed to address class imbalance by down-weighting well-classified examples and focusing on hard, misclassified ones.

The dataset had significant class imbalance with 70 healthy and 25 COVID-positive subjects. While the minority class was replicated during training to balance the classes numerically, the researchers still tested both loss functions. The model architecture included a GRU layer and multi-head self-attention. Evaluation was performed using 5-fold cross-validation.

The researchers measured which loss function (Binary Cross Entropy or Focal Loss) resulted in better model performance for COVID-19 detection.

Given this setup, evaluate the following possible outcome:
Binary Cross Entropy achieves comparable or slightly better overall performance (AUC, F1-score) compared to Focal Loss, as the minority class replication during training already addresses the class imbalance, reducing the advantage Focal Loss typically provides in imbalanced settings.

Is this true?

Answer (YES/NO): YES